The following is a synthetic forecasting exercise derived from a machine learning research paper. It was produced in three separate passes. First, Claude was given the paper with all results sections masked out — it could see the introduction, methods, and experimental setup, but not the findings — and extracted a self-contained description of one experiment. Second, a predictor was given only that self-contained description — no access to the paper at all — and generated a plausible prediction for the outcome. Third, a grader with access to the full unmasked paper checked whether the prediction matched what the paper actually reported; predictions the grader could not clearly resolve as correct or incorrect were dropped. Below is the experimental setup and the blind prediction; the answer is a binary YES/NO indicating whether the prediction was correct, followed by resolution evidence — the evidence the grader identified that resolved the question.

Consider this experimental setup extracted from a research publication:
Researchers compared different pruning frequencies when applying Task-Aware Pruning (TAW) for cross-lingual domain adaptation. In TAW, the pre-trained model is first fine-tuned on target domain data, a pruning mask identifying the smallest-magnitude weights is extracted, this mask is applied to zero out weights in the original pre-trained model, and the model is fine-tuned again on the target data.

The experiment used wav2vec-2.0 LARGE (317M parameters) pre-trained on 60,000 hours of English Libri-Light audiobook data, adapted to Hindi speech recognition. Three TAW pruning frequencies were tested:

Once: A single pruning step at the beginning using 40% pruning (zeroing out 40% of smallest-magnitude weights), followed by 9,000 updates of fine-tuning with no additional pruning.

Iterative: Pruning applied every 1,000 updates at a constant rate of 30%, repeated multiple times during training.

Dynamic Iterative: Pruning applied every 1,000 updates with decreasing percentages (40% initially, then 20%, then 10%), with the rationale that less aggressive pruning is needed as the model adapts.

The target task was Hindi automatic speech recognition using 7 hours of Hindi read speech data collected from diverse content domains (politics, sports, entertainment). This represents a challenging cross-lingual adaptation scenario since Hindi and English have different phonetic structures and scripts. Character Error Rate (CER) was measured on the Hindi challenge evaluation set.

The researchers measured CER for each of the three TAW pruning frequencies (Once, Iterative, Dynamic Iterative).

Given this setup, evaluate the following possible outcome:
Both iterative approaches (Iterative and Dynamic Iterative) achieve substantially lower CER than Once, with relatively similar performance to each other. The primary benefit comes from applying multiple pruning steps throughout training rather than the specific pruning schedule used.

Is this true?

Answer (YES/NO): NO